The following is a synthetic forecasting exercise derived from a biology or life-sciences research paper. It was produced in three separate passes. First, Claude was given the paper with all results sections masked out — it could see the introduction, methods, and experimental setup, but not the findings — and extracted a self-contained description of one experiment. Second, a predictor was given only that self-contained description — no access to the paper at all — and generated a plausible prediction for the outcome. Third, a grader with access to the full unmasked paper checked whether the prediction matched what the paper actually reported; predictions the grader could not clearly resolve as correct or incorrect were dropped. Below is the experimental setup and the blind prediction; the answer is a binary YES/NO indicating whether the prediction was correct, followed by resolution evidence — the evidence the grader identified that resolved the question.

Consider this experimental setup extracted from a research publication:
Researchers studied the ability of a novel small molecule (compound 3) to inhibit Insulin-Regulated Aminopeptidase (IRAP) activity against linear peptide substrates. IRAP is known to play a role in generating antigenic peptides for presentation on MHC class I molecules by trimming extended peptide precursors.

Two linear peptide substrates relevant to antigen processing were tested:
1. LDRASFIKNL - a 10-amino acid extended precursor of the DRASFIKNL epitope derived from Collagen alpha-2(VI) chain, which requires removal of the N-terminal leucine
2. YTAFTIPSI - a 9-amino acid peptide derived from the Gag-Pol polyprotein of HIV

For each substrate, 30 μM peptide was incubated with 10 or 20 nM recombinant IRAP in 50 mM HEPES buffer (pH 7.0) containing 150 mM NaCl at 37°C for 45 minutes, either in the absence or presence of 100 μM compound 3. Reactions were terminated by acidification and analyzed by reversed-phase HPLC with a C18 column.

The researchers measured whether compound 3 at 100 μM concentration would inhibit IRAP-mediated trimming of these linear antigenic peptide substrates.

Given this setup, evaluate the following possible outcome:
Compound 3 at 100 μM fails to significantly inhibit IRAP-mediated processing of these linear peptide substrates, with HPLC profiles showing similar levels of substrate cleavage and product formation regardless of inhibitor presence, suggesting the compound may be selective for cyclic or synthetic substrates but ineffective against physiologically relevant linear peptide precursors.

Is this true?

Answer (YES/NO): NO